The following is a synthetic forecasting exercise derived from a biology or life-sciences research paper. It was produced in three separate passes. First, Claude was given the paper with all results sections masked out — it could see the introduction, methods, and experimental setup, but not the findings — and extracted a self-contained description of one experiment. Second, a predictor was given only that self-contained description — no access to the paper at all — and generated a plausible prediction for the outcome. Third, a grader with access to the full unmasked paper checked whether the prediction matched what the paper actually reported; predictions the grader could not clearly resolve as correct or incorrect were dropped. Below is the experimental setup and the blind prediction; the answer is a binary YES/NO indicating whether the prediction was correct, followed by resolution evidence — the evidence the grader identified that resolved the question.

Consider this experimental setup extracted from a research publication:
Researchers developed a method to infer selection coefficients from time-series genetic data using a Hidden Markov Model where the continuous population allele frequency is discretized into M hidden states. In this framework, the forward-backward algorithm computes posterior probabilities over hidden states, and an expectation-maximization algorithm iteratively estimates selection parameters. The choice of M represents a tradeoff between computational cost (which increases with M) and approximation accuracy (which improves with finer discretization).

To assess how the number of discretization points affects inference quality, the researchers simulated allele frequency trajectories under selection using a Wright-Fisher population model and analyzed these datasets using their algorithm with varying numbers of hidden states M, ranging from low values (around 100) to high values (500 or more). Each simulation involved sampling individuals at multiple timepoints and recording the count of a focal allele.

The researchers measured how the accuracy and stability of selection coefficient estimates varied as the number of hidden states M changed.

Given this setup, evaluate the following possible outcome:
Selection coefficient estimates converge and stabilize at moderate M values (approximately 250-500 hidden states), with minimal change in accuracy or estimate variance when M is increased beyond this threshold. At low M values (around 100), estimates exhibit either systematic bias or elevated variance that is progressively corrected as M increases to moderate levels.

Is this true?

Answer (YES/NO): YES